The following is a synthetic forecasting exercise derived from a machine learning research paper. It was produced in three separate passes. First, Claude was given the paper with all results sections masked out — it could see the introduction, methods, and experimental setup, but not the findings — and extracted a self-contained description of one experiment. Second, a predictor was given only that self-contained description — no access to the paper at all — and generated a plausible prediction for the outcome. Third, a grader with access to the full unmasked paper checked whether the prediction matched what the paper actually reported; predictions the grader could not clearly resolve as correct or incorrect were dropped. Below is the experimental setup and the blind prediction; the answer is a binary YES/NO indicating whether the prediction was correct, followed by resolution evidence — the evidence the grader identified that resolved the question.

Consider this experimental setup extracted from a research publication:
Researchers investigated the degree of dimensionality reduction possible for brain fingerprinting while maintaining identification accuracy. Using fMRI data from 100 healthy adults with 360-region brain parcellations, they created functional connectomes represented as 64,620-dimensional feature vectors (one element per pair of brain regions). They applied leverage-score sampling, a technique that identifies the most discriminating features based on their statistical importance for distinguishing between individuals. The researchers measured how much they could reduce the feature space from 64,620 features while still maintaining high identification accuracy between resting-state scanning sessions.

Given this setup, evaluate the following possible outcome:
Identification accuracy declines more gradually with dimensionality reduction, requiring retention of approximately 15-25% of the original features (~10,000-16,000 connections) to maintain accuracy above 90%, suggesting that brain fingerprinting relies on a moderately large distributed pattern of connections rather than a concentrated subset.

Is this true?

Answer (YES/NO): NO